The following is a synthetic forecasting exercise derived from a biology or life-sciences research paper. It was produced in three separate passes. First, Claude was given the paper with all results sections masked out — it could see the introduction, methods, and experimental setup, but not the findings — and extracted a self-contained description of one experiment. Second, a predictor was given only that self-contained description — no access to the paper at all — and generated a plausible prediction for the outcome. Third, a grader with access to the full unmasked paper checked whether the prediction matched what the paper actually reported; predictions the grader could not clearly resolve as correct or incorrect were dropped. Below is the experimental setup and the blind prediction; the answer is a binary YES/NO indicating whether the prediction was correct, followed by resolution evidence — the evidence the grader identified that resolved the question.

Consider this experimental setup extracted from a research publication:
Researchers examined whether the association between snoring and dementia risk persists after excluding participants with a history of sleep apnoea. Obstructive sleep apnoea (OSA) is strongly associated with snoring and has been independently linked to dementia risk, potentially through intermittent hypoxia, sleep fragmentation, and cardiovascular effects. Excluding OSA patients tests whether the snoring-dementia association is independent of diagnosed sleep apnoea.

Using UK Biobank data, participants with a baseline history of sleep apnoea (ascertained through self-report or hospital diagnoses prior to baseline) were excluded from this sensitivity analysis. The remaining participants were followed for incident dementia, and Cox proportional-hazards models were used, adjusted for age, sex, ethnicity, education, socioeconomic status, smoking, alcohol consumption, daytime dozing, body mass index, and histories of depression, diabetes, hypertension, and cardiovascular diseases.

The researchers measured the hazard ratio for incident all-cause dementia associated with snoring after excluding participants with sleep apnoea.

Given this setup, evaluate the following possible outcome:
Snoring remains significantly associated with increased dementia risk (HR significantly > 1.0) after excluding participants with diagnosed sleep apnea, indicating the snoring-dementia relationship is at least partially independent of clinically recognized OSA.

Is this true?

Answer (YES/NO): NO